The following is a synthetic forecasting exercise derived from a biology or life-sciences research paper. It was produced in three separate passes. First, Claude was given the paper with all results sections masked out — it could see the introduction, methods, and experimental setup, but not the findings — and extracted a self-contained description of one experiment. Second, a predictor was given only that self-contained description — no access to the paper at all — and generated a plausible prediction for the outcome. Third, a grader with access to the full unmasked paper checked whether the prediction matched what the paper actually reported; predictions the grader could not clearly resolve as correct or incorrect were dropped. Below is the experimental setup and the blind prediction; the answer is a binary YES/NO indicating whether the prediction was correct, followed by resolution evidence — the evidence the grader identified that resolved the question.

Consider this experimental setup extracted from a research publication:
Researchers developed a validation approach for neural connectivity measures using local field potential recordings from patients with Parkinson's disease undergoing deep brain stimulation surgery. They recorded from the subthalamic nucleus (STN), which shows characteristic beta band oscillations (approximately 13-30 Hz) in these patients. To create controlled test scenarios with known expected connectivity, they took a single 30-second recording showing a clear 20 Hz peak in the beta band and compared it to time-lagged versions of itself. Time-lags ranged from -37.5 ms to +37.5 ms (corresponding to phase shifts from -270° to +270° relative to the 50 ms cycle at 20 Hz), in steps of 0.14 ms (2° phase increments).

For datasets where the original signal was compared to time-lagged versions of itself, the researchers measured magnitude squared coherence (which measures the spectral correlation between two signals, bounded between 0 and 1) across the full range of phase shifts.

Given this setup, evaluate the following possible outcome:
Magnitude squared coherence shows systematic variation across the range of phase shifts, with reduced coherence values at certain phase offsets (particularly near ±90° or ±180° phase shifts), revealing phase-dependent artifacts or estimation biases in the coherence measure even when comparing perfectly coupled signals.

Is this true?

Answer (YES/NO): NO